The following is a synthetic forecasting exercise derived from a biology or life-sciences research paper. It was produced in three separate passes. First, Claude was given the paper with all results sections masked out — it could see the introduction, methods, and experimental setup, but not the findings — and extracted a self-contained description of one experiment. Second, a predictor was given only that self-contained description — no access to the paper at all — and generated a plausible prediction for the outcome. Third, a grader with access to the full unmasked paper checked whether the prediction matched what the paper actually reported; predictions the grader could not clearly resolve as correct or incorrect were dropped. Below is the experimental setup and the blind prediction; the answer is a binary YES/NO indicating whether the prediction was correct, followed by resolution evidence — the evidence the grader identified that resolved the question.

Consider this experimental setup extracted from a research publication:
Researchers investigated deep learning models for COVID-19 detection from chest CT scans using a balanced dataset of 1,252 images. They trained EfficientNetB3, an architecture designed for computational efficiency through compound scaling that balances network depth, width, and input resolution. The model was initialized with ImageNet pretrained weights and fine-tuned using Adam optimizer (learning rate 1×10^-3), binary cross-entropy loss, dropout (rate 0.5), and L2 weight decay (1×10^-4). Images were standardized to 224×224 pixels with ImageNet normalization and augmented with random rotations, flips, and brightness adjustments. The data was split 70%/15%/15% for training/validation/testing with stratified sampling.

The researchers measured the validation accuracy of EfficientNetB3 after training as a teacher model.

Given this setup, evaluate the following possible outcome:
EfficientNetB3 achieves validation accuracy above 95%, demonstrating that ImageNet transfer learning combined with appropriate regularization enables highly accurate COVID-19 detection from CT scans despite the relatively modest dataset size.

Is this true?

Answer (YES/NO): NO